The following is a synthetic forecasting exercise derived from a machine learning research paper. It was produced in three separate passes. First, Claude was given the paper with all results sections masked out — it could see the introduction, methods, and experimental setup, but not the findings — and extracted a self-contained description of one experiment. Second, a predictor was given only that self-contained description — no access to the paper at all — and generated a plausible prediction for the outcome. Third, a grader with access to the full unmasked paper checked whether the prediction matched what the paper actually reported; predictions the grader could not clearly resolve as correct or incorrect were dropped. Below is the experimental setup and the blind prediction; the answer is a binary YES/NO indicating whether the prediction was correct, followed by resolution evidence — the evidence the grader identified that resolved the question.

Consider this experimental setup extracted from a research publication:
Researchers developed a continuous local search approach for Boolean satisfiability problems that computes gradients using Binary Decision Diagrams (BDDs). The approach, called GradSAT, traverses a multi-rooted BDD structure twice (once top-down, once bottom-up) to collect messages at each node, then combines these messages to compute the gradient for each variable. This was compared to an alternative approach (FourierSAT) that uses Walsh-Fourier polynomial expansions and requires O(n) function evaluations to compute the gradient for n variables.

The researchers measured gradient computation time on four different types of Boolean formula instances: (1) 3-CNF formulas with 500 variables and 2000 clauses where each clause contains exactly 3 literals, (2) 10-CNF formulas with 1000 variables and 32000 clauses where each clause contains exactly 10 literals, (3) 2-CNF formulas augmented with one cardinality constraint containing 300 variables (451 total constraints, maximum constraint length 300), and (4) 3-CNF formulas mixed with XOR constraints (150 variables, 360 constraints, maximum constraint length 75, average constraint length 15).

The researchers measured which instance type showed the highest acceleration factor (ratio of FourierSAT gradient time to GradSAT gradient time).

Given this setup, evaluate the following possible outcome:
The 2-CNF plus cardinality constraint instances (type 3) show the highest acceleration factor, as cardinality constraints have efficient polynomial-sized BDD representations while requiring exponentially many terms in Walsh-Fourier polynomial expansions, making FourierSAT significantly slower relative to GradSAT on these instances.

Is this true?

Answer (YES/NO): NO